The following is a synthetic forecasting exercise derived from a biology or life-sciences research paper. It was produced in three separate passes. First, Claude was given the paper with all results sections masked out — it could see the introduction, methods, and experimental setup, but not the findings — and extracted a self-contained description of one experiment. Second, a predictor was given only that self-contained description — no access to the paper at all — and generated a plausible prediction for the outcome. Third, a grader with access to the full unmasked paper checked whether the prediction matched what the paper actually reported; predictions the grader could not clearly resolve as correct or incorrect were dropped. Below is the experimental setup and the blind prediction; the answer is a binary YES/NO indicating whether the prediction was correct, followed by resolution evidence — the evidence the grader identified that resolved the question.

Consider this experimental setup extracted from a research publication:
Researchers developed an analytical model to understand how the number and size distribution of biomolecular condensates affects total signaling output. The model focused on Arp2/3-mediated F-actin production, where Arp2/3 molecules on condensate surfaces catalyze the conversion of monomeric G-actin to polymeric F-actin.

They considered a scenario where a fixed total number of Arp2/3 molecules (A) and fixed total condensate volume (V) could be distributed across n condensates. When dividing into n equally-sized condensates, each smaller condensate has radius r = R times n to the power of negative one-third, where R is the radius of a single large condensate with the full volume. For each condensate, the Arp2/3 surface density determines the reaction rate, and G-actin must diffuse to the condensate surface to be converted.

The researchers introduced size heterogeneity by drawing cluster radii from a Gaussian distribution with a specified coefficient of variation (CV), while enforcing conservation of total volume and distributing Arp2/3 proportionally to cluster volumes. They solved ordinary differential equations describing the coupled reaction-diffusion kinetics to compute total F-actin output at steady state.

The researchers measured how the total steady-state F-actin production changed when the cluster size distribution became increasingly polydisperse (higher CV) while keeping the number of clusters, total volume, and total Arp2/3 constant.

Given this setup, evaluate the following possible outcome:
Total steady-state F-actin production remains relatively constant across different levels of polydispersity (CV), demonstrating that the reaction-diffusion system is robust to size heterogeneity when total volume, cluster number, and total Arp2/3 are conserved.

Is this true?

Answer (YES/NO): NO